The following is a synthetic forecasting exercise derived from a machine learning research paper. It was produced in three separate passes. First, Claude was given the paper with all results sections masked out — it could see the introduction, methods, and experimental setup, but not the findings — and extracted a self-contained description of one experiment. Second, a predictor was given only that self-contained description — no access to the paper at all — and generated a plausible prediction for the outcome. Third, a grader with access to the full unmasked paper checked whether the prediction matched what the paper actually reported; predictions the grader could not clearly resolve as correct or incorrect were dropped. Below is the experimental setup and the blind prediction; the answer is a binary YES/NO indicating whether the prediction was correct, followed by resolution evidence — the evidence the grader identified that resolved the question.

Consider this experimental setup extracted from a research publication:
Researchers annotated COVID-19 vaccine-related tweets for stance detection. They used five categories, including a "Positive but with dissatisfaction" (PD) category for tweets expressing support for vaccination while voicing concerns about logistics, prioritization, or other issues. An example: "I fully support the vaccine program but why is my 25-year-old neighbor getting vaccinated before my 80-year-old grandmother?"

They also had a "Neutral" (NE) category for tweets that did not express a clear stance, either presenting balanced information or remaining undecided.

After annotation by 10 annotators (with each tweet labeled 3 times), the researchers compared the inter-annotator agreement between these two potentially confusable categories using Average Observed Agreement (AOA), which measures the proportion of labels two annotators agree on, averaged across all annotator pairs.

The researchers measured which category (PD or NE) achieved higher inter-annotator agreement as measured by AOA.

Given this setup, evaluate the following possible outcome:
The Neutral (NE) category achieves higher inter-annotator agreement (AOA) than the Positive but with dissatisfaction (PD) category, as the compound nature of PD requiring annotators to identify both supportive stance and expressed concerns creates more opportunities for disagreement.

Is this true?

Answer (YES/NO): YES